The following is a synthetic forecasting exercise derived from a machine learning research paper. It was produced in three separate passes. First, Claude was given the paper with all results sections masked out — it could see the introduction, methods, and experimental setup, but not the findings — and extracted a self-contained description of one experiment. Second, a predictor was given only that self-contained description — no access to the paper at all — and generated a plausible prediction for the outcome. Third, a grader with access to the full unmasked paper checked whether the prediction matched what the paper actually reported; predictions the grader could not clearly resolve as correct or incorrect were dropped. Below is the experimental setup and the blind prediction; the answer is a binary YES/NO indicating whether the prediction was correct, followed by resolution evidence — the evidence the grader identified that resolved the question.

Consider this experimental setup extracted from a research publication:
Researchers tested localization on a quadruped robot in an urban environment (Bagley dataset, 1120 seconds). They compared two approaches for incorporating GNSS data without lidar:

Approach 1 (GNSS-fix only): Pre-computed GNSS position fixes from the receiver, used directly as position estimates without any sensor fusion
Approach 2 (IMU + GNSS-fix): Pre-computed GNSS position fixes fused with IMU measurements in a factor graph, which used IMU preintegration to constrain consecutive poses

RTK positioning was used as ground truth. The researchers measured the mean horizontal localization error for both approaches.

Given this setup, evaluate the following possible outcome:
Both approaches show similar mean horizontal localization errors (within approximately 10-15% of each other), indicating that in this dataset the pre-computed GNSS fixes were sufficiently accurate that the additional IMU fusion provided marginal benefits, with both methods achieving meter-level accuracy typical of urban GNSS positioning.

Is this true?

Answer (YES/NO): YES